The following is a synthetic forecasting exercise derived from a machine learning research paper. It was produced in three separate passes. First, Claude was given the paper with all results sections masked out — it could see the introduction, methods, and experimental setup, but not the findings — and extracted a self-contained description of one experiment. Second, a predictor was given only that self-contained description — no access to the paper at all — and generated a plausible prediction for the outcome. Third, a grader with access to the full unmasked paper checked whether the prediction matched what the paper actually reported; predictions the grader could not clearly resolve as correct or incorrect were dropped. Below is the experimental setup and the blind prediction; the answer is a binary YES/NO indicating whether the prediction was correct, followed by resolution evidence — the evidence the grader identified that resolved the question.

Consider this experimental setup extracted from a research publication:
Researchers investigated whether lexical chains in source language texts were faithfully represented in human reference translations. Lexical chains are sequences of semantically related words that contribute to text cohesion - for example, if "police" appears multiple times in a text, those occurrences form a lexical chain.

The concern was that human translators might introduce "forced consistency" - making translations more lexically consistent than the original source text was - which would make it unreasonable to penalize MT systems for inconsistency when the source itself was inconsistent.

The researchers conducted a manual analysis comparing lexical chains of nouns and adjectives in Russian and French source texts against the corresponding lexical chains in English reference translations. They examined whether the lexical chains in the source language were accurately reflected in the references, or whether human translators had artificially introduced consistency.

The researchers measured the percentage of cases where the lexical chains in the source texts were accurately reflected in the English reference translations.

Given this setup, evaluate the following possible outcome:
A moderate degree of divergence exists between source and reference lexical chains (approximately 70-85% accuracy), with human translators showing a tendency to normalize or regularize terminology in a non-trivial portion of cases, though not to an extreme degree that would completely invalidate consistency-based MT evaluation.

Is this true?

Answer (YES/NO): YES